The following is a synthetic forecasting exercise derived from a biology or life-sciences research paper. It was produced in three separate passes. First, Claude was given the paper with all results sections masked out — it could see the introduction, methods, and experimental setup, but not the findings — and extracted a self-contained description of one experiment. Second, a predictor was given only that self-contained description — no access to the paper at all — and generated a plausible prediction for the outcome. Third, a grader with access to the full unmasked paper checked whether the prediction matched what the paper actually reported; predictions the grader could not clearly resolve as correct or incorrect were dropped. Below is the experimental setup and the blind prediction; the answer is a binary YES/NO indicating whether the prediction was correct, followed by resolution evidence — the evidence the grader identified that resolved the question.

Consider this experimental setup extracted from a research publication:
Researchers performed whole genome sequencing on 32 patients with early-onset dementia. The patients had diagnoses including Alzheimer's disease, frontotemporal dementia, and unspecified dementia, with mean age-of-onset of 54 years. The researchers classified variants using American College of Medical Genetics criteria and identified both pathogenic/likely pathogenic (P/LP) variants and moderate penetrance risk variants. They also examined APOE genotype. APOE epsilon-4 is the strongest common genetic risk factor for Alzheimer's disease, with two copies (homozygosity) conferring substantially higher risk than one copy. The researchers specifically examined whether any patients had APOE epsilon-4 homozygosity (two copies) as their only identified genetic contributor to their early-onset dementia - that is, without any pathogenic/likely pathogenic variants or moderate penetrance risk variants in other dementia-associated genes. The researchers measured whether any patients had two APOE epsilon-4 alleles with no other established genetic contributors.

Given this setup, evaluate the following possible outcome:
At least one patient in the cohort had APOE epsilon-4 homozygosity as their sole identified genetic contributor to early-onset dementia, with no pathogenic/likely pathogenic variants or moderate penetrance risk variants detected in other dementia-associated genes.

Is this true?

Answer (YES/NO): YES